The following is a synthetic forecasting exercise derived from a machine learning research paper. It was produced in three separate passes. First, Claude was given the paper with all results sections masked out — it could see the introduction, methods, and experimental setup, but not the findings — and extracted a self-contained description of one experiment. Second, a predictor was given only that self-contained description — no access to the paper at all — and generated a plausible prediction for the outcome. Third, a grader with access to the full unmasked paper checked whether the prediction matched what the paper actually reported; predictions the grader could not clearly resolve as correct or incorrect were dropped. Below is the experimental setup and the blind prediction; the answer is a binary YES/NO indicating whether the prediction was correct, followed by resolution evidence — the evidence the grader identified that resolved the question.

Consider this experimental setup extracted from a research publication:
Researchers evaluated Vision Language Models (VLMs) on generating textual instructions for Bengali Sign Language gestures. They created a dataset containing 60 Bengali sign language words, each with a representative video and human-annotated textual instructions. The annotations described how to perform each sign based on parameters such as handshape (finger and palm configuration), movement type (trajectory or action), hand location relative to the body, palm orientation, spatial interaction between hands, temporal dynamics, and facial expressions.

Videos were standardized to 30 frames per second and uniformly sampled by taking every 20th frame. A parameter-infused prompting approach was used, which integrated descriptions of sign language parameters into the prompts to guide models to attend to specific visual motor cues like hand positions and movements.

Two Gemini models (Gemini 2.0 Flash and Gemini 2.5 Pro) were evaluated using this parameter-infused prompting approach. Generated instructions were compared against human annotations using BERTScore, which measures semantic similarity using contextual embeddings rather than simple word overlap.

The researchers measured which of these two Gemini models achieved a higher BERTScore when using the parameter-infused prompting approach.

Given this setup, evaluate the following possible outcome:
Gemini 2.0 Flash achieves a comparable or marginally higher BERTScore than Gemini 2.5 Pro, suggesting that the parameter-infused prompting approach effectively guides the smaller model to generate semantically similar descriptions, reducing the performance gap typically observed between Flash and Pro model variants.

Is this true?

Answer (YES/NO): NO